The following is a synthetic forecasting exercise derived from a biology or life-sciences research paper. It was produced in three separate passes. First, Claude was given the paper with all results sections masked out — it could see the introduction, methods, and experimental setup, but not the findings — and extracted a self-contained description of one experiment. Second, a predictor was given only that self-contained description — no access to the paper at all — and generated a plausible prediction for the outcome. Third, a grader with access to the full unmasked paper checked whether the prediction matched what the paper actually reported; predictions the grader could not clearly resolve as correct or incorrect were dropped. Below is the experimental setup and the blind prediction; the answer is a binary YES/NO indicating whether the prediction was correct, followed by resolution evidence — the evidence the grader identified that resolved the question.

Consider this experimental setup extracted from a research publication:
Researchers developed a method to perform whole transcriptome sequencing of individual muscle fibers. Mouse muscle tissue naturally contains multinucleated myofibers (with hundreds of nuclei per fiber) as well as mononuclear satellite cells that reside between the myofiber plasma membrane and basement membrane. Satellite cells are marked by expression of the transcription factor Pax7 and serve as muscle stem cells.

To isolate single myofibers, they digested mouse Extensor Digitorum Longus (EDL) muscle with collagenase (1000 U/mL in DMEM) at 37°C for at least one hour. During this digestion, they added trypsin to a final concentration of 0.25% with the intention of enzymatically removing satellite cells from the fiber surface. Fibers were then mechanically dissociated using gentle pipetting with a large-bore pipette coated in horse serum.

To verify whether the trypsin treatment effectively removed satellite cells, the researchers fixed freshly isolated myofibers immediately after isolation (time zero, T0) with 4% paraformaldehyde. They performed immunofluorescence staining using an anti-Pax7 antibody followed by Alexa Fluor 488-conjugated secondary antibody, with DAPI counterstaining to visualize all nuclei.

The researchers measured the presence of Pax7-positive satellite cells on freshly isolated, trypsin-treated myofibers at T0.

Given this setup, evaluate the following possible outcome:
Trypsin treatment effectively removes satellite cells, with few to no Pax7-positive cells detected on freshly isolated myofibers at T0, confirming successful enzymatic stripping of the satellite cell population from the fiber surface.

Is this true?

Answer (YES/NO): YES